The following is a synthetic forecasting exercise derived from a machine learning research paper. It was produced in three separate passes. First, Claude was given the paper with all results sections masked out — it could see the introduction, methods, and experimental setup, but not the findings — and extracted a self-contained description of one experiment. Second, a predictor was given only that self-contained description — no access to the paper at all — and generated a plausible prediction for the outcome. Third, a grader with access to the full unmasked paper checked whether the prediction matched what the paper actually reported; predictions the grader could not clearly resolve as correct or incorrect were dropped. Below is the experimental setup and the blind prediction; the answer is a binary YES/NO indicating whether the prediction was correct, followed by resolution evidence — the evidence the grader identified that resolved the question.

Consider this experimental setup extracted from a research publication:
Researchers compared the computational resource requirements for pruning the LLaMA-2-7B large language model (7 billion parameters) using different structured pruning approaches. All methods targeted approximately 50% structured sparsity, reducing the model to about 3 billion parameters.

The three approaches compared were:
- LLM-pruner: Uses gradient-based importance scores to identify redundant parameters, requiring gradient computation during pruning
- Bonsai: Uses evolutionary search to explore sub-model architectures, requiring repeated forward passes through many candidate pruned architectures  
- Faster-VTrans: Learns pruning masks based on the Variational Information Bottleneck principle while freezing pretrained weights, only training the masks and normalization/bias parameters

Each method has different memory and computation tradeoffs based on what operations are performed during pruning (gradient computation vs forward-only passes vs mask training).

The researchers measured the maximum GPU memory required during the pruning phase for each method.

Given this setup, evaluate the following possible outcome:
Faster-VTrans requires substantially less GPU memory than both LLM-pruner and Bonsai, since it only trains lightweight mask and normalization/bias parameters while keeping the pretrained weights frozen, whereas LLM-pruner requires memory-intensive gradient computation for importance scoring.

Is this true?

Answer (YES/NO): NO